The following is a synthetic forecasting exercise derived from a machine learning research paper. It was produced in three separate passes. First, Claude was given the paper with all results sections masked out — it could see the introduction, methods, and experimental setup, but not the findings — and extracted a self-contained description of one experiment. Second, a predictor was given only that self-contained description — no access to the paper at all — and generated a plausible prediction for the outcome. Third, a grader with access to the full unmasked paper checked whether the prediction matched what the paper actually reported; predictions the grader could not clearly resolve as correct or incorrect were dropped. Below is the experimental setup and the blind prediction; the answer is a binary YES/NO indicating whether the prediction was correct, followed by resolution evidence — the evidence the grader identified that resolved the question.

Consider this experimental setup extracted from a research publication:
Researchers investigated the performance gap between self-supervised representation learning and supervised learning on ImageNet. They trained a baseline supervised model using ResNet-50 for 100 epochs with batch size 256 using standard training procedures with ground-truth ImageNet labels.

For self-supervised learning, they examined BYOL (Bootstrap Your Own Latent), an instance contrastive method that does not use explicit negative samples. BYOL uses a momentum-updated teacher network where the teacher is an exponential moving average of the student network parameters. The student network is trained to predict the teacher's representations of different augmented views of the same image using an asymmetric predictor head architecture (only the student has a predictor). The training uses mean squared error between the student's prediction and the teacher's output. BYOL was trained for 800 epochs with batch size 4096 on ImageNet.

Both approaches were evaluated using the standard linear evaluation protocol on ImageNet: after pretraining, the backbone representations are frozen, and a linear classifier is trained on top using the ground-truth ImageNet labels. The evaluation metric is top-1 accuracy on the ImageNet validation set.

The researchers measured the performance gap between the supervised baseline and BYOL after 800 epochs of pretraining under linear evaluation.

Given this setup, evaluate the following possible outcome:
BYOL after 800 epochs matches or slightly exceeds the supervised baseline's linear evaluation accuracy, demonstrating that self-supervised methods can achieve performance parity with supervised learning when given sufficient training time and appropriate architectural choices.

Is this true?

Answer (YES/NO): NO